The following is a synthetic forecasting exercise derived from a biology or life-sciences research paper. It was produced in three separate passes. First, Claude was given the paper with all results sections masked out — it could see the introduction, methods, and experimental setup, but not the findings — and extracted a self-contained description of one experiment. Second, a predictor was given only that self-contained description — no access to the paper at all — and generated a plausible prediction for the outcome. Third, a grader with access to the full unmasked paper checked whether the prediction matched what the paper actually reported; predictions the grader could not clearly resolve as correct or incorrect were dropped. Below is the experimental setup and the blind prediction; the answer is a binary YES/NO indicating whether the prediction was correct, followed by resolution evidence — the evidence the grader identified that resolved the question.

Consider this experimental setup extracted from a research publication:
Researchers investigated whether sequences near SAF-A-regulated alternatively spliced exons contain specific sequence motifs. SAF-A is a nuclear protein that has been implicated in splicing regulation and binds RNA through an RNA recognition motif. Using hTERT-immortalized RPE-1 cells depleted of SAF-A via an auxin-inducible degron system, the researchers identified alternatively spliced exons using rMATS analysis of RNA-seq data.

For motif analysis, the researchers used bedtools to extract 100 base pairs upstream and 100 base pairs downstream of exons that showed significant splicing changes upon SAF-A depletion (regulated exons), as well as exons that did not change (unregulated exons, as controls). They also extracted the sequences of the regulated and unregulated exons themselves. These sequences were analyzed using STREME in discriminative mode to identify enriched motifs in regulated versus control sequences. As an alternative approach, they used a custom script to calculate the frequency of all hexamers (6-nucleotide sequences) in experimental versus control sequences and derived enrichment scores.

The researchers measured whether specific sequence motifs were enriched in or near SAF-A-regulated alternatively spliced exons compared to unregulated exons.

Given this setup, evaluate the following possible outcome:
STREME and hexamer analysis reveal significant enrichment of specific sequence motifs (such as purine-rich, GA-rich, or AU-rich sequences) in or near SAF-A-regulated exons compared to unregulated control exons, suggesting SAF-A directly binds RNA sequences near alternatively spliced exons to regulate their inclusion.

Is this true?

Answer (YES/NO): NO